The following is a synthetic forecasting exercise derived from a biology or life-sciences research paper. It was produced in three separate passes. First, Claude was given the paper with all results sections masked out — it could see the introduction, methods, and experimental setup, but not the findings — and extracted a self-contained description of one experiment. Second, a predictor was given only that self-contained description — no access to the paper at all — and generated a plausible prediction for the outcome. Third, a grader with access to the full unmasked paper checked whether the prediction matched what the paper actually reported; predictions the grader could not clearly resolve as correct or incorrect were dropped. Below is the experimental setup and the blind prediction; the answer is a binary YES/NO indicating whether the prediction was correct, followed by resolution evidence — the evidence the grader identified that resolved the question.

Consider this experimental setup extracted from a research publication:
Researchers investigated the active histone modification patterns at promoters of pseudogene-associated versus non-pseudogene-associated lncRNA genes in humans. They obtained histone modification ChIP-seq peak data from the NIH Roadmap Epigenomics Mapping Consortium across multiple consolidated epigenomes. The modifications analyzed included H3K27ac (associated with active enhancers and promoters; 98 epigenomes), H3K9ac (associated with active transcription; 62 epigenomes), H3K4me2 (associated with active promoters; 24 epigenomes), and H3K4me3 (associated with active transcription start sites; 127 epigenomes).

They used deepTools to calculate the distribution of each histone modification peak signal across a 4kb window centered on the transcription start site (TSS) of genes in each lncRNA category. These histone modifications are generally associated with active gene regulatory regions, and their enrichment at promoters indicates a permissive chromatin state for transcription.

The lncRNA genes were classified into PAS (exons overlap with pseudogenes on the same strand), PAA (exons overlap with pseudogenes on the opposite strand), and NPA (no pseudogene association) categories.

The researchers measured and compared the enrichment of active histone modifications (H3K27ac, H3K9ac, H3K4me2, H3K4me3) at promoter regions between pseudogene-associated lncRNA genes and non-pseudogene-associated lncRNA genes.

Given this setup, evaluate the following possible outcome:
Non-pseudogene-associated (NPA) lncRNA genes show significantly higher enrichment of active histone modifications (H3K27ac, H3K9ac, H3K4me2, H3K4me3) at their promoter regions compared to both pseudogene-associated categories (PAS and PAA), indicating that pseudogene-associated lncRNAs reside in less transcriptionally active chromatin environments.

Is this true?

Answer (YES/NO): NO